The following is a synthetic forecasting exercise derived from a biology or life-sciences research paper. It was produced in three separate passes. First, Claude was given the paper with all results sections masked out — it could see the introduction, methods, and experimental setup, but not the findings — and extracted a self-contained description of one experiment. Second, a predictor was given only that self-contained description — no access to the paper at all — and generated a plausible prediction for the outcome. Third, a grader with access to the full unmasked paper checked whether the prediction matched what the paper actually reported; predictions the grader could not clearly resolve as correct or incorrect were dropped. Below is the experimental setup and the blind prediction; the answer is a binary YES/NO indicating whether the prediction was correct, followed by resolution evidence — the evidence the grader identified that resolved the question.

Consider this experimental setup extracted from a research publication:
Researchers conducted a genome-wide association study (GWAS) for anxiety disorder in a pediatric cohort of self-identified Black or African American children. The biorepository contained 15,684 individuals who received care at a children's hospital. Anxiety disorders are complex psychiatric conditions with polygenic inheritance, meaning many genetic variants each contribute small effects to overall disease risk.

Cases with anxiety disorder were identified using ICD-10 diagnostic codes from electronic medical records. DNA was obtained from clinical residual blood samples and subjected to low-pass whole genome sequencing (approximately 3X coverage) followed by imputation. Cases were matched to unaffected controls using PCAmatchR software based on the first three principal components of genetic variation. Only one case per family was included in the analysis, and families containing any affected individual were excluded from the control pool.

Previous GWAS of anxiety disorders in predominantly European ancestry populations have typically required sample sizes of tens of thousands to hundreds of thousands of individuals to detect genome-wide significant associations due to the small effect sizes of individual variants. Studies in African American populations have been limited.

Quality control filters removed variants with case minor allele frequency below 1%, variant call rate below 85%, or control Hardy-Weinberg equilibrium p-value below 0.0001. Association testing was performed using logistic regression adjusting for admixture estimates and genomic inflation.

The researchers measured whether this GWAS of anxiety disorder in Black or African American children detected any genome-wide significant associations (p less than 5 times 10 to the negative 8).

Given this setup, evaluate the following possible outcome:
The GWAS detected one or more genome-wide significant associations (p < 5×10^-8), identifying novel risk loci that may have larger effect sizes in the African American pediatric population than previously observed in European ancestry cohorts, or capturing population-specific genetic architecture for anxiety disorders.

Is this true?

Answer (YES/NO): YES